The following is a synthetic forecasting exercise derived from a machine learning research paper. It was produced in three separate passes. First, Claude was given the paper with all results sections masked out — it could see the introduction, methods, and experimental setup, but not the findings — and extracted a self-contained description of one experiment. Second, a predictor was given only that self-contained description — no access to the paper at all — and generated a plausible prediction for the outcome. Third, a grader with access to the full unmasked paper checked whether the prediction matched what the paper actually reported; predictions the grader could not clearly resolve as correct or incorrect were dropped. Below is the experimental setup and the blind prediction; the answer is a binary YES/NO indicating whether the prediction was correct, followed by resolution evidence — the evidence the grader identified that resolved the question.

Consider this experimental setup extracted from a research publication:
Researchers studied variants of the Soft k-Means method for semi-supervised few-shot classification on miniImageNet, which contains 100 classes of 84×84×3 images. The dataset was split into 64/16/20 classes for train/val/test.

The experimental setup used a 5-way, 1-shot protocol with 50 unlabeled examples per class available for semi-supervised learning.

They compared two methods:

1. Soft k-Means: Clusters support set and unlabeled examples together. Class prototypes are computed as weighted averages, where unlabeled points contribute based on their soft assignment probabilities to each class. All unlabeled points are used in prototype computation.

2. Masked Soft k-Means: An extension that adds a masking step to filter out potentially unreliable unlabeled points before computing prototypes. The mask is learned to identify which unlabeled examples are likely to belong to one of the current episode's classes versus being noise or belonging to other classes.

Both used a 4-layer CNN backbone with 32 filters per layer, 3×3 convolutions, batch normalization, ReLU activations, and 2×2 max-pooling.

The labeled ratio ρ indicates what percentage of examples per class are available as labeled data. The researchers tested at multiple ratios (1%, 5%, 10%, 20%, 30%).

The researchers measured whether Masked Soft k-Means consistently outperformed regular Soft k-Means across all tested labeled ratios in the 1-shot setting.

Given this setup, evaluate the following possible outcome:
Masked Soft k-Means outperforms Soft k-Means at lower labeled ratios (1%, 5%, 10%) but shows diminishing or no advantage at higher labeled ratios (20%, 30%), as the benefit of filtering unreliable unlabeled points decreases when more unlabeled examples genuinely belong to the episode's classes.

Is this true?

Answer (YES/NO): NO